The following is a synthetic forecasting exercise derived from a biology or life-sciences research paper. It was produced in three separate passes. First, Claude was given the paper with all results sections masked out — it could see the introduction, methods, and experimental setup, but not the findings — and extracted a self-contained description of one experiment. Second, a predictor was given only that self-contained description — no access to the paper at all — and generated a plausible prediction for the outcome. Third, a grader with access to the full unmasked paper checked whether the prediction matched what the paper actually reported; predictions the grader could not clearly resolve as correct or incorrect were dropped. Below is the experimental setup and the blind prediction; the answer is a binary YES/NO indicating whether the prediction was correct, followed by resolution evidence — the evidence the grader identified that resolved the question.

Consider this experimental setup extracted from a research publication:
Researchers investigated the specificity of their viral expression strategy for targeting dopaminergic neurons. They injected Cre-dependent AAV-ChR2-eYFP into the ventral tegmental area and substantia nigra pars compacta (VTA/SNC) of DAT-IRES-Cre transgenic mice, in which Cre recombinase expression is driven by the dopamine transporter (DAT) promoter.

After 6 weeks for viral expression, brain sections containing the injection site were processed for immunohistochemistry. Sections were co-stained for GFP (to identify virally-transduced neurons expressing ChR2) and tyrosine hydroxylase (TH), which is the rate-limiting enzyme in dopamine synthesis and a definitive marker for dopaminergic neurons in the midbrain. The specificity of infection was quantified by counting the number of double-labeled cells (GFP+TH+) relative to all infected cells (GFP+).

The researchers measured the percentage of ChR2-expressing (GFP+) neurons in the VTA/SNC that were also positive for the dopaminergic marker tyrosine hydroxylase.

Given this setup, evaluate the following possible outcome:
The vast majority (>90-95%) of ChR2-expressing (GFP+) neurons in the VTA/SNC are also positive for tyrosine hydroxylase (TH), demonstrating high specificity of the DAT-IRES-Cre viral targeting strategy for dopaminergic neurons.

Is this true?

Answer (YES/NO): YES